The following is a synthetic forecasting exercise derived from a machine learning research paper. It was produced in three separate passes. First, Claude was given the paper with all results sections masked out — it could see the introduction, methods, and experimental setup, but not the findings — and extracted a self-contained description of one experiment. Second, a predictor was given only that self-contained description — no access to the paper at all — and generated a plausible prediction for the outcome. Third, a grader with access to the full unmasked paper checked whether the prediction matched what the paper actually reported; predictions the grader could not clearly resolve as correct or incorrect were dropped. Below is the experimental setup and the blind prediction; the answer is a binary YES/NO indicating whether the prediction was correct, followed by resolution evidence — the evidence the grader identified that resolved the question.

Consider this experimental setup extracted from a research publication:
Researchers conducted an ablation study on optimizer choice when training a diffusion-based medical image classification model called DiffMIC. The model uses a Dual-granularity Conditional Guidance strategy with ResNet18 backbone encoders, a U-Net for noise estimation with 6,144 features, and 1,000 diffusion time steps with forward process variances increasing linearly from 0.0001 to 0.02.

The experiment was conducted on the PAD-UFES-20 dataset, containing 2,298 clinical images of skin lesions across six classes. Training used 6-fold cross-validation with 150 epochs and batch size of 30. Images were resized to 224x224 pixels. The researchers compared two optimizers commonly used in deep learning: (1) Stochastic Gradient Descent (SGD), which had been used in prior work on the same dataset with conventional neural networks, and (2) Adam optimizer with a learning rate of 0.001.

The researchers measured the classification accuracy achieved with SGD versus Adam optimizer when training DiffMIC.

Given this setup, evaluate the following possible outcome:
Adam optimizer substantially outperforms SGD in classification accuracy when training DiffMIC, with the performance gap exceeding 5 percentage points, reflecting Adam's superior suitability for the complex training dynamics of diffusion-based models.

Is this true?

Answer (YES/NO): YES